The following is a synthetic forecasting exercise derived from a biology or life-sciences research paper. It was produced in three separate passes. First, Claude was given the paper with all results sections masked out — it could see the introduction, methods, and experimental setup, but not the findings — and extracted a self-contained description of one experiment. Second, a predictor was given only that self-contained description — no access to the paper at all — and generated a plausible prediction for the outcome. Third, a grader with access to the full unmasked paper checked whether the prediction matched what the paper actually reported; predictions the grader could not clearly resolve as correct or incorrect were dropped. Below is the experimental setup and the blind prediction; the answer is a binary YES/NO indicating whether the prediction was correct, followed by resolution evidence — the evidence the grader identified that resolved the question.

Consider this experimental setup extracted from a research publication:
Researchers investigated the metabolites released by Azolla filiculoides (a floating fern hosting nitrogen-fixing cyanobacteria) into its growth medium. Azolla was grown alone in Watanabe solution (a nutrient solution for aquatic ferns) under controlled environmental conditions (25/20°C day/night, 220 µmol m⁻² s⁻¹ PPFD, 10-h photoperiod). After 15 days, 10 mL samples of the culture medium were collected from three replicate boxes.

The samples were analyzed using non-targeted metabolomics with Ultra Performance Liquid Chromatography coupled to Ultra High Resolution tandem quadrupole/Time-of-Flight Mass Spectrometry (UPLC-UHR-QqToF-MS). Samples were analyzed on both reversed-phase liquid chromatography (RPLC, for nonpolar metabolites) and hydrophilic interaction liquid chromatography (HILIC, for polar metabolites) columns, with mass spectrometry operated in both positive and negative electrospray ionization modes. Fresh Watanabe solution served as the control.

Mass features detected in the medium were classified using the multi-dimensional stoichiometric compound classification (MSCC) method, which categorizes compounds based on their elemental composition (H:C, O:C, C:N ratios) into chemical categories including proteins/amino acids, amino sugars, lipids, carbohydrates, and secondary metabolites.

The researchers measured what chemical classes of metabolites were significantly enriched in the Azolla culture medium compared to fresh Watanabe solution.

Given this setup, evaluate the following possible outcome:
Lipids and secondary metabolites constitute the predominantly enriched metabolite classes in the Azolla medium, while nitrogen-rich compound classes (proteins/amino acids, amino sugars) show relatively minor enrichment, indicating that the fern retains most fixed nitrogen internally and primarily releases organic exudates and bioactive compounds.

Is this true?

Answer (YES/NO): NO